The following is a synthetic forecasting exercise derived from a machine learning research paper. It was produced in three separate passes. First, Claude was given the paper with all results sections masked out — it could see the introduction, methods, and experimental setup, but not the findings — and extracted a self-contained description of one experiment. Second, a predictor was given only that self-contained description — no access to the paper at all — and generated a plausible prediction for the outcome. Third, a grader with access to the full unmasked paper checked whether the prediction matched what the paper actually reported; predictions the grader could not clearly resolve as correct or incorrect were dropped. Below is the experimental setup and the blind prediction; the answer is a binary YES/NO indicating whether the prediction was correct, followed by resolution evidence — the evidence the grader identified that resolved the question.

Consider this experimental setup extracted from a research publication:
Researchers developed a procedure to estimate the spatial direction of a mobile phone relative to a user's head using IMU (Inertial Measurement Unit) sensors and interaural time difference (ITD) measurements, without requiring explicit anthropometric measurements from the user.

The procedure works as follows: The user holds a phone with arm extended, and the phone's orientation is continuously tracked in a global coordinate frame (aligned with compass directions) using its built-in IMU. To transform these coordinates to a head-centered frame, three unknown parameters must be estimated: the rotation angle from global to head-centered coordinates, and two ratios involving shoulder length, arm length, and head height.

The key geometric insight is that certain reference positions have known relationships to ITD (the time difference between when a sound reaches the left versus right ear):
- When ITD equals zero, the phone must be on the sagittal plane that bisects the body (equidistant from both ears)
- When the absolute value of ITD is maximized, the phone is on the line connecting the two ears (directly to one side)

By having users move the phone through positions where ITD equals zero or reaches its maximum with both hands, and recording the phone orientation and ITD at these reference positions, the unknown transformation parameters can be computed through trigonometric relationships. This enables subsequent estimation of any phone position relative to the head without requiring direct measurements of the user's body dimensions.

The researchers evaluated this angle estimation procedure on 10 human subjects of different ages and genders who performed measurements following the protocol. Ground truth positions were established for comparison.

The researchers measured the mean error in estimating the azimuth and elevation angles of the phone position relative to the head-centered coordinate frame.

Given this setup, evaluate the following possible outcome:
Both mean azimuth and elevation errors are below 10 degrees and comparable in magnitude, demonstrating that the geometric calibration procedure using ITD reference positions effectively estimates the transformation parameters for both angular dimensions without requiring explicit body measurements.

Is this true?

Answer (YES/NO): NO